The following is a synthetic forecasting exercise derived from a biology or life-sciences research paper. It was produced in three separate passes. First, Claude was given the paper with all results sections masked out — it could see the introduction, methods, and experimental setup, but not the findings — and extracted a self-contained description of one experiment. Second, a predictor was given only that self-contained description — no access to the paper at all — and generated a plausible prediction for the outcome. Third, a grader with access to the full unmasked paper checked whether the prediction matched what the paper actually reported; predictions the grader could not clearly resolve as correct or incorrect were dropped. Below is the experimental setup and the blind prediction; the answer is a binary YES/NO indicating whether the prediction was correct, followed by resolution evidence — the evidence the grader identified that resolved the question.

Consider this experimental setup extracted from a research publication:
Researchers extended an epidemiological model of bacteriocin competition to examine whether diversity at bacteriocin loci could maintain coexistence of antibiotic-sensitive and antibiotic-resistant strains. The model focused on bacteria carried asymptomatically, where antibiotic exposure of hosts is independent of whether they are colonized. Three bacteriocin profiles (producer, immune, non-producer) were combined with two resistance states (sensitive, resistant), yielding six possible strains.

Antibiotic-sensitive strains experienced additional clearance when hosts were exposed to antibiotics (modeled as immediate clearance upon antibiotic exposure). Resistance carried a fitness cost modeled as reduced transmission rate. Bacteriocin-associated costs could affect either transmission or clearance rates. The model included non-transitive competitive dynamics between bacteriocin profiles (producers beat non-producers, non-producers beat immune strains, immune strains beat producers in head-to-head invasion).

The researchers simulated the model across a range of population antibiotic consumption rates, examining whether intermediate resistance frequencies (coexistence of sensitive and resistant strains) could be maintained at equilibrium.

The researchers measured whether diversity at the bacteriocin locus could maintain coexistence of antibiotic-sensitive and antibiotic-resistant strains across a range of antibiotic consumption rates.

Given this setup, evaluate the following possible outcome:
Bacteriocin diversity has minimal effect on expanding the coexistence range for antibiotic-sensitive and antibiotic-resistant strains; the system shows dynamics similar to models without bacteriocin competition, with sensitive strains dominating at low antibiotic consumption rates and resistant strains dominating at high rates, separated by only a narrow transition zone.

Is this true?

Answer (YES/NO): NO